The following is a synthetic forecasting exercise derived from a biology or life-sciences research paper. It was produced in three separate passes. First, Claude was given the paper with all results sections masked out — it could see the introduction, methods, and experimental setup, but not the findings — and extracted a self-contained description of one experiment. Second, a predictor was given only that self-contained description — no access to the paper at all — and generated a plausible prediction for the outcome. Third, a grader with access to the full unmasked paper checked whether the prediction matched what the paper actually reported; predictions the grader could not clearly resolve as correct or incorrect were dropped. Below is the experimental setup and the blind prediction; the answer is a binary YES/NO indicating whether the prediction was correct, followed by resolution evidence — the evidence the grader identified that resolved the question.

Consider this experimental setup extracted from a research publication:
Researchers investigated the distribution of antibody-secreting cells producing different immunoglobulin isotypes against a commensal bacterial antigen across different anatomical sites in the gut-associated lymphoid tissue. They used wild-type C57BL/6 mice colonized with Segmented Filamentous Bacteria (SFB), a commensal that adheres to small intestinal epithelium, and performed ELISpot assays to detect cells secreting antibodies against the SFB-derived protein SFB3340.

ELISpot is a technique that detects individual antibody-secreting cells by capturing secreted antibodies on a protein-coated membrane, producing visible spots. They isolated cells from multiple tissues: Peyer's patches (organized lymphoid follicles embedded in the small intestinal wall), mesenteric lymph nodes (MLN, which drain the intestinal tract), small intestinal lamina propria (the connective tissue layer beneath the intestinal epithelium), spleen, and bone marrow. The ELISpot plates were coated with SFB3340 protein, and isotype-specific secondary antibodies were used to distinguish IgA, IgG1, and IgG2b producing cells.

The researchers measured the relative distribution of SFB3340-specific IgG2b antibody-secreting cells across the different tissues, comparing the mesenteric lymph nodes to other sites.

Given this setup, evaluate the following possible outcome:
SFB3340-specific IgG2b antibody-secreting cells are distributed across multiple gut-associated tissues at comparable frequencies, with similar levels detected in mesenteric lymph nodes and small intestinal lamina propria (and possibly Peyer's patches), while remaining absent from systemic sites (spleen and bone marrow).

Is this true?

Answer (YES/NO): NO